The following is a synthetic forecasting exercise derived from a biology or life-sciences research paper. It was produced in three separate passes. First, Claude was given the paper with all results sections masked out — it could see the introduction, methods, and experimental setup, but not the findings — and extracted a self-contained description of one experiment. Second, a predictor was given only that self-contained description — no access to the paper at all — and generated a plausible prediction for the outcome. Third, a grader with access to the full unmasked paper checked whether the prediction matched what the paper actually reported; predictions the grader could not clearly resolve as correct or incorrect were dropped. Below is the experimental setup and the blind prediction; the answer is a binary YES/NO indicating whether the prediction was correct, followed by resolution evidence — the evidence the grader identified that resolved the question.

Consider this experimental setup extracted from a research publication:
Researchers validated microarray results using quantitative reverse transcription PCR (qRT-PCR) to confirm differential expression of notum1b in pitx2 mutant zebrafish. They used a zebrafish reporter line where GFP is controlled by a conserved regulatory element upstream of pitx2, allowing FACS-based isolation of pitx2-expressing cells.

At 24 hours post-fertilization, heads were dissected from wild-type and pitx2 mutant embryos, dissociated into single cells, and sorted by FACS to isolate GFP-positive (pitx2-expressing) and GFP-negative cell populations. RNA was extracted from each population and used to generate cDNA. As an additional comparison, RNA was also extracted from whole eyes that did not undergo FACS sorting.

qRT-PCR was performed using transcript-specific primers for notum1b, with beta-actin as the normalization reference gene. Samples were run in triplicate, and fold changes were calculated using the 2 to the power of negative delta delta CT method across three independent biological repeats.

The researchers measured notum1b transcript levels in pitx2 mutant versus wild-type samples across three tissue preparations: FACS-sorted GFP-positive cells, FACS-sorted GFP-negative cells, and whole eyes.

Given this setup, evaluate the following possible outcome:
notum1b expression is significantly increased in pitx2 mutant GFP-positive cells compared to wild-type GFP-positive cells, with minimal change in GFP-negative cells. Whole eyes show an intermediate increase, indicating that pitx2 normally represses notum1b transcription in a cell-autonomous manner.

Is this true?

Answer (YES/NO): NO